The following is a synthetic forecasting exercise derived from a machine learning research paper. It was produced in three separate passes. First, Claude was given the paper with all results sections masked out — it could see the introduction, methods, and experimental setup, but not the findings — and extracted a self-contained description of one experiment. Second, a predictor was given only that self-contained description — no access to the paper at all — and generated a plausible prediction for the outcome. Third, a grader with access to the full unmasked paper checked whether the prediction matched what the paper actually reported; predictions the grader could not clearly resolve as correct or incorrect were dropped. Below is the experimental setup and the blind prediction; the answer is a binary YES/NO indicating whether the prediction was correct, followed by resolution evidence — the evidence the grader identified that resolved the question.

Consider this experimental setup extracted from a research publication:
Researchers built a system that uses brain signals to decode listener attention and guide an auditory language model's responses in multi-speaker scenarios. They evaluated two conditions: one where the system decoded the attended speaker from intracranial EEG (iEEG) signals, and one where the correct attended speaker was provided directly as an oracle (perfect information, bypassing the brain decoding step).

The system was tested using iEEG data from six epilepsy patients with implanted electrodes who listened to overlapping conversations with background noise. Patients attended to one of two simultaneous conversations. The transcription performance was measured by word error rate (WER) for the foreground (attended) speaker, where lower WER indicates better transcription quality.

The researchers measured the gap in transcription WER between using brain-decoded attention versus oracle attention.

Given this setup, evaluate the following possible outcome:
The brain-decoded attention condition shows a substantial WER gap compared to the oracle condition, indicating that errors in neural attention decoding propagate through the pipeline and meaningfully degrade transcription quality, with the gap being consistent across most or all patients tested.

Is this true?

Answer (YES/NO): NO